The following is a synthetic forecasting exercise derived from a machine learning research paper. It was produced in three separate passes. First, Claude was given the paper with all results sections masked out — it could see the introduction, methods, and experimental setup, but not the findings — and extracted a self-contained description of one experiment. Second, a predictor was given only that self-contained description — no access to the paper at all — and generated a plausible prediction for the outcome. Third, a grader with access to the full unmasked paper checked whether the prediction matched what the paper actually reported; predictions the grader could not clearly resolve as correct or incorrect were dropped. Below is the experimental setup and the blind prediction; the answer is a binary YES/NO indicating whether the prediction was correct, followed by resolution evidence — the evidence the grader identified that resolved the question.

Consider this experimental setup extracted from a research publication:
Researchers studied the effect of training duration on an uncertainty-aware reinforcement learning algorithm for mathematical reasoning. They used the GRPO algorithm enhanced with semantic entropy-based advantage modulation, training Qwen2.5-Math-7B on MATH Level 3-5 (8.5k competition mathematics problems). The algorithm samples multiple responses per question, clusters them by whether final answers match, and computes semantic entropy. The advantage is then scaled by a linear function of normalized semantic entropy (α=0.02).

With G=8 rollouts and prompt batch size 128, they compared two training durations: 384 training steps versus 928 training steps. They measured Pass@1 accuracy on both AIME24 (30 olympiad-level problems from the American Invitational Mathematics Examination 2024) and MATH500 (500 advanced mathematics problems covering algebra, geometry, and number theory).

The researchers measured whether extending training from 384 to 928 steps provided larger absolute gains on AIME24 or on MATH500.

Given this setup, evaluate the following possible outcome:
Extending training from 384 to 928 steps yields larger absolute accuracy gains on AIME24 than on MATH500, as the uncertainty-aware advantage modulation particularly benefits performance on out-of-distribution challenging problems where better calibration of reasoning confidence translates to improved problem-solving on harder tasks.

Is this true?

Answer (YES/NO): YES